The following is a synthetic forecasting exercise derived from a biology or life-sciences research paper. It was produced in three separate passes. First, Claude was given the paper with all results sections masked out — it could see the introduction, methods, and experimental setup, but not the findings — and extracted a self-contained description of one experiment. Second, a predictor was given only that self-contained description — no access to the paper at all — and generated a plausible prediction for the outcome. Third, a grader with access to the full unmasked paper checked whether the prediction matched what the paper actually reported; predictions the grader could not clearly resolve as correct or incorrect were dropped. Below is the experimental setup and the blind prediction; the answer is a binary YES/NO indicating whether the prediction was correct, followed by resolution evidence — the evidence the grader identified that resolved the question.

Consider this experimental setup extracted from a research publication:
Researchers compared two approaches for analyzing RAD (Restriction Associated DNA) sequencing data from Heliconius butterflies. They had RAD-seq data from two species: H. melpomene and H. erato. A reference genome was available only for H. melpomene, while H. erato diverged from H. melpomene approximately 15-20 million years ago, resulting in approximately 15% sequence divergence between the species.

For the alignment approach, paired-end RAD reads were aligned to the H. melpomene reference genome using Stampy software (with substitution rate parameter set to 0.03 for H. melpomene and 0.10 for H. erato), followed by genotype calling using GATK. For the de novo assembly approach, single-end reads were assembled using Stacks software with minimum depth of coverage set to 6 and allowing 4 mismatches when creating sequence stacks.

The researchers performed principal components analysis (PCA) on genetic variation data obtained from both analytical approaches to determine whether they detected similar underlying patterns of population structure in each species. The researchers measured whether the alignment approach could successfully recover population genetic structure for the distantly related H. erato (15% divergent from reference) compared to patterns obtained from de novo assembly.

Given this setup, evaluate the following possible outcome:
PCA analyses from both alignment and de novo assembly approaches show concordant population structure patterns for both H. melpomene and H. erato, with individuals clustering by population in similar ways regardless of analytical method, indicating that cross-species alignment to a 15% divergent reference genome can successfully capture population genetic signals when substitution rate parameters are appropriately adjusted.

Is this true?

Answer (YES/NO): YES